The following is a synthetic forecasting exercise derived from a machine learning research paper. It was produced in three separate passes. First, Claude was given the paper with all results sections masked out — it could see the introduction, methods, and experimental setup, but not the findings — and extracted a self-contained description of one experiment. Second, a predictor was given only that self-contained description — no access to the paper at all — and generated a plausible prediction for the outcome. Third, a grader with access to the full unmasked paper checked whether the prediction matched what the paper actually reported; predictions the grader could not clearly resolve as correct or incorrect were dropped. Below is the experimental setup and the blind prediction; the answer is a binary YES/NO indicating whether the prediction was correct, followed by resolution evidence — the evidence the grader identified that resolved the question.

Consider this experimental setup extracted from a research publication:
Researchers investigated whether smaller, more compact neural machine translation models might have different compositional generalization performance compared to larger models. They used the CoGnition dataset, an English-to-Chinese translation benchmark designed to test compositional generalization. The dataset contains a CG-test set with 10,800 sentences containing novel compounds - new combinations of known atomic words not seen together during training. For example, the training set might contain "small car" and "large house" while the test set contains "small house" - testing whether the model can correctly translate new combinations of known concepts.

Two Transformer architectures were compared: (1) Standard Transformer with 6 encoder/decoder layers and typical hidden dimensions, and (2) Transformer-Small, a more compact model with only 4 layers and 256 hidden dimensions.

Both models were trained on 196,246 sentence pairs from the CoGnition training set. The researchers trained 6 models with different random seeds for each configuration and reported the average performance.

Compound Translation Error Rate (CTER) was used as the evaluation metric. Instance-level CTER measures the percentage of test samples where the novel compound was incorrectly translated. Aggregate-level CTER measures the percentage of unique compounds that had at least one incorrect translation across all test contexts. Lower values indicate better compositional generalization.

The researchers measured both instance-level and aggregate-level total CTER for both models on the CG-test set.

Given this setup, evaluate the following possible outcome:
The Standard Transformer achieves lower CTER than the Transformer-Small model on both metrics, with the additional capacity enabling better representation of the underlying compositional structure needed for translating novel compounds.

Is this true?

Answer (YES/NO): NO